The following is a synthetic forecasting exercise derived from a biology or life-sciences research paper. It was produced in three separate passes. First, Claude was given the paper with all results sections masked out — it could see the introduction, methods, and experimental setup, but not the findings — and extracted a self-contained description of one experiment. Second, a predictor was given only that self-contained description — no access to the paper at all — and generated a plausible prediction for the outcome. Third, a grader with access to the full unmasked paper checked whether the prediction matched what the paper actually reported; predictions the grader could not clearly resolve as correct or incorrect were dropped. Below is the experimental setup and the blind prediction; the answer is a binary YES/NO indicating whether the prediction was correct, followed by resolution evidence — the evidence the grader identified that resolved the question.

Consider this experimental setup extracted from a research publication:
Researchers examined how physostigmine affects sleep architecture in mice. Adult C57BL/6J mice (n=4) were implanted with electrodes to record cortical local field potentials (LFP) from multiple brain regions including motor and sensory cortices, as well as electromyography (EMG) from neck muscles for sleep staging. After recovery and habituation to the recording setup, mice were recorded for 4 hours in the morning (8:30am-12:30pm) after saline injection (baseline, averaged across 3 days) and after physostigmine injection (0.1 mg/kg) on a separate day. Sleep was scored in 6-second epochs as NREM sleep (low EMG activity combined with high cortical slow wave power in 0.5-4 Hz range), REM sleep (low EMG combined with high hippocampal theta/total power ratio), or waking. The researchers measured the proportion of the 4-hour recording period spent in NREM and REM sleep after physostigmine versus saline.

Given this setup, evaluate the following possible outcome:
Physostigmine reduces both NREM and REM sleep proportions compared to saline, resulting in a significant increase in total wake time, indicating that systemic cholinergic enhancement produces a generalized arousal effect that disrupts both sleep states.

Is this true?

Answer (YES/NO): NO